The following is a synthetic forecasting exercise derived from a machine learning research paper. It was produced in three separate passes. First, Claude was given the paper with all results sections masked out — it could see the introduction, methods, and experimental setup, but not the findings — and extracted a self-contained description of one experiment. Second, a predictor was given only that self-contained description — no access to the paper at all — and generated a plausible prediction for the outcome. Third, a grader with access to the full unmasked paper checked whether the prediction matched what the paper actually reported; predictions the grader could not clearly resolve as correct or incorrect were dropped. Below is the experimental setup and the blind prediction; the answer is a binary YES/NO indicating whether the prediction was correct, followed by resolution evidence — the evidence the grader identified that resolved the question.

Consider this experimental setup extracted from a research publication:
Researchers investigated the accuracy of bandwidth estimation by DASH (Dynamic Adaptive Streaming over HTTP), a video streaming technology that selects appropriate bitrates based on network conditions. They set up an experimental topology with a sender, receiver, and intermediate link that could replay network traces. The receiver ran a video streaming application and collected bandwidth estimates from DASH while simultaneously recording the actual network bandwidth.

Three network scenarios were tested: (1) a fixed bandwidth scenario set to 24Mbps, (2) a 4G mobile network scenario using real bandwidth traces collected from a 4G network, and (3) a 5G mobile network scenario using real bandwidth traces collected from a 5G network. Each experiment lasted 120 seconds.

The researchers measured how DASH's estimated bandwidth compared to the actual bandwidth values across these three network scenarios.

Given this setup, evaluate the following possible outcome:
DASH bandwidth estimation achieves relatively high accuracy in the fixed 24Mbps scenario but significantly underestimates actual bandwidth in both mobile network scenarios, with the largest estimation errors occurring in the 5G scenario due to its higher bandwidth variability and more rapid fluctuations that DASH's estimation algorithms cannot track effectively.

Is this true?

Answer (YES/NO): NO